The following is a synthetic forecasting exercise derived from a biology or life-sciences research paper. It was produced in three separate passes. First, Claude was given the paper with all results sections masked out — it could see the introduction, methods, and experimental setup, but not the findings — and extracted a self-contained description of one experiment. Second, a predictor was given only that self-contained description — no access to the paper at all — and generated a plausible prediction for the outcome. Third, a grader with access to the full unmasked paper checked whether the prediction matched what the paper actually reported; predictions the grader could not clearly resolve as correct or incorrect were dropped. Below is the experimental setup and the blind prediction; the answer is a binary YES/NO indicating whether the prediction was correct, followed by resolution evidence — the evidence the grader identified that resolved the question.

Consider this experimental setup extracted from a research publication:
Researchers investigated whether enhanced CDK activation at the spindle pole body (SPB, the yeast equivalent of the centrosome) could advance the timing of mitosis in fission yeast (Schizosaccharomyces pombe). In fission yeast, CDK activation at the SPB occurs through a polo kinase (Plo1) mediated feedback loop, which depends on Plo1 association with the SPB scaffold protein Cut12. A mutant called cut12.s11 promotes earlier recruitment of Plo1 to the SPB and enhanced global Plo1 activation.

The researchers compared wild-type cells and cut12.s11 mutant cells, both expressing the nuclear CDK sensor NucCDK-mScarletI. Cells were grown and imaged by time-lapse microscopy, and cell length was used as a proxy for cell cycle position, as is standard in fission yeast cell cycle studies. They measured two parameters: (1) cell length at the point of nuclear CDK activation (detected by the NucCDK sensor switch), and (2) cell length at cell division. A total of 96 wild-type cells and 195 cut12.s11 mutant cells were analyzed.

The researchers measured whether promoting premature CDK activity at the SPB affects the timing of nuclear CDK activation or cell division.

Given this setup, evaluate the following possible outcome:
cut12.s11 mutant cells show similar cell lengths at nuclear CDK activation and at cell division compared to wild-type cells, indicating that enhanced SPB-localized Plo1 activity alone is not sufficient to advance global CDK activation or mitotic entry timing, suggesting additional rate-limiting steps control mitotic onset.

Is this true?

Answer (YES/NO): YES